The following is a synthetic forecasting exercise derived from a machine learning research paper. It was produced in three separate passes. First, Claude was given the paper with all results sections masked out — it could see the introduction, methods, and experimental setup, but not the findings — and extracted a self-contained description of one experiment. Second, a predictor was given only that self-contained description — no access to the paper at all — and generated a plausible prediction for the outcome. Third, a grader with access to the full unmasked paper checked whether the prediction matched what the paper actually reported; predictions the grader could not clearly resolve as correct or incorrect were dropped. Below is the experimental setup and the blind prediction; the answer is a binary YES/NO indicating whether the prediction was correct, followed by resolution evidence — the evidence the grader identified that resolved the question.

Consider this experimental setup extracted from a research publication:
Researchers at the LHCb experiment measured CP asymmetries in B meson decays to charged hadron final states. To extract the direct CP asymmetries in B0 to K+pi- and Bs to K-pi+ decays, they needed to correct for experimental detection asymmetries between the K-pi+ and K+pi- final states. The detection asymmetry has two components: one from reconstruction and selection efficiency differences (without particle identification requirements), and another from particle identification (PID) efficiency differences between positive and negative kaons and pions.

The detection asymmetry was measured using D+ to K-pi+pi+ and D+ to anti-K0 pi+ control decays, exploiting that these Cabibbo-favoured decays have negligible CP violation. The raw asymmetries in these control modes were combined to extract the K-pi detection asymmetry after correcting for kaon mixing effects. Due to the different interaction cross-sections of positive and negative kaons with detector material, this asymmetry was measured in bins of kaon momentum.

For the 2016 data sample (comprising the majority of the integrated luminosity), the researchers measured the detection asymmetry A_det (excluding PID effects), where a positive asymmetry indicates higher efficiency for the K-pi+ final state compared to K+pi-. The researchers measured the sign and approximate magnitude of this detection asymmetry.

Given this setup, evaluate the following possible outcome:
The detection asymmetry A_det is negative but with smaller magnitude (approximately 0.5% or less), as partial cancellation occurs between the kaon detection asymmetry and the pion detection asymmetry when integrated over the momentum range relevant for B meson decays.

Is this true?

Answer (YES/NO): NO